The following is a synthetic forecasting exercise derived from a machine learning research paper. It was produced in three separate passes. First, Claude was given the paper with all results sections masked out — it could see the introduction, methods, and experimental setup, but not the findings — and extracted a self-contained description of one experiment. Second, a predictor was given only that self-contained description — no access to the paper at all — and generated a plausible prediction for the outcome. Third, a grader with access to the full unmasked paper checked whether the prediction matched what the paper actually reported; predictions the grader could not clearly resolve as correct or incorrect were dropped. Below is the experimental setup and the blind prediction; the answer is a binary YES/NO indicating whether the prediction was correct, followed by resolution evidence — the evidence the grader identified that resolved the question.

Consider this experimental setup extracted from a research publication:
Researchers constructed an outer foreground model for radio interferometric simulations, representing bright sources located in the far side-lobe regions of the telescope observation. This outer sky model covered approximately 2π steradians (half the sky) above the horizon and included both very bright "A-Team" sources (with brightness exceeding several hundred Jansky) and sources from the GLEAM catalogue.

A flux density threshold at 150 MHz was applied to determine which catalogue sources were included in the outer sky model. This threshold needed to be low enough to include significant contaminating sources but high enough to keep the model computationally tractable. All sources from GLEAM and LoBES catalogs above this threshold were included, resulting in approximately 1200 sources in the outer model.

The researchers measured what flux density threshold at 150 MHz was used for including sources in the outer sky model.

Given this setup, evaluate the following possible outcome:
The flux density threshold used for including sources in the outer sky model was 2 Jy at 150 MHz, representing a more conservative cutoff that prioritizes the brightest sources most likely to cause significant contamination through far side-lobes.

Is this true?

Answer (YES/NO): NO